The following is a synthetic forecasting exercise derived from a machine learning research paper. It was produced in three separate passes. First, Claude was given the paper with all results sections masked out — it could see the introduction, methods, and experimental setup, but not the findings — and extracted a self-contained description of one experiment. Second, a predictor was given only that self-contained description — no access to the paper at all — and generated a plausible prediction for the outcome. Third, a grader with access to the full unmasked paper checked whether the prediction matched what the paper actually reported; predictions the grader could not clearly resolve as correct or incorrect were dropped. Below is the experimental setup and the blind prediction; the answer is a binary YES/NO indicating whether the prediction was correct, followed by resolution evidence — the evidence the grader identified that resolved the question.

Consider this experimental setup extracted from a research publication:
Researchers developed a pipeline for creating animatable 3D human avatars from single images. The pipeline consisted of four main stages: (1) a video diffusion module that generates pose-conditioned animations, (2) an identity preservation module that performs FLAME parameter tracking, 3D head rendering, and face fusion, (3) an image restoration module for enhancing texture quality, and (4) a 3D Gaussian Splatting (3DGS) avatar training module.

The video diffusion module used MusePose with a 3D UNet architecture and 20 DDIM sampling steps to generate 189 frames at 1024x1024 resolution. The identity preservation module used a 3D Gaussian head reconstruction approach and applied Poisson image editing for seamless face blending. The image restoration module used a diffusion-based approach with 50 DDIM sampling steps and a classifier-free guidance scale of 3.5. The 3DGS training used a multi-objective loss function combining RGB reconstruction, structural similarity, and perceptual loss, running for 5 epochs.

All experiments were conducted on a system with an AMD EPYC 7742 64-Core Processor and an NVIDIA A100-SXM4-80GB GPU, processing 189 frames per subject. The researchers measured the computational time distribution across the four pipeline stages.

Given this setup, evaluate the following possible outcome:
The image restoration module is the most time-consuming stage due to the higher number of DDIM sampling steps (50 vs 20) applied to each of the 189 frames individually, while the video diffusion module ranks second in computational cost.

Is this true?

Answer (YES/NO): NO